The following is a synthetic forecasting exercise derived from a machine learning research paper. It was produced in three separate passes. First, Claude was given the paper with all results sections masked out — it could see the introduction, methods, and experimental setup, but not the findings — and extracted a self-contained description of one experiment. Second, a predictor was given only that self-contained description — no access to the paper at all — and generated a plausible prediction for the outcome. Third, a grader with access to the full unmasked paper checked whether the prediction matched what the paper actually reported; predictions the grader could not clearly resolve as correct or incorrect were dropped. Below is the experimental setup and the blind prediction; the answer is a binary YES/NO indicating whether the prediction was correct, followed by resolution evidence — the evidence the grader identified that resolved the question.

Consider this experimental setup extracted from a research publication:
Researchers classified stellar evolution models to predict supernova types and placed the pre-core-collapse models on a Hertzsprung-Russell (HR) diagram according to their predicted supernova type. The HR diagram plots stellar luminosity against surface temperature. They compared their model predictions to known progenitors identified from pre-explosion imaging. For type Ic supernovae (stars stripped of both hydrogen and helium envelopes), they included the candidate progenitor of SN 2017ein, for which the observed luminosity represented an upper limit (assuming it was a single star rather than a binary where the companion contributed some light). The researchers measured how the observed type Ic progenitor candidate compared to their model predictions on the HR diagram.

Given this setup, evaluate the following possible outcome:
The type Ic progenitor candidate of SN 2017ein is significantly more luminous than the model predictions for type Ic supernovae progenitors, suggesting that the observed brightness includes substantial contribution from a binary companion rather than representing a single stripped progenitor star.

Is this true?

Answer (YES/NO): YES